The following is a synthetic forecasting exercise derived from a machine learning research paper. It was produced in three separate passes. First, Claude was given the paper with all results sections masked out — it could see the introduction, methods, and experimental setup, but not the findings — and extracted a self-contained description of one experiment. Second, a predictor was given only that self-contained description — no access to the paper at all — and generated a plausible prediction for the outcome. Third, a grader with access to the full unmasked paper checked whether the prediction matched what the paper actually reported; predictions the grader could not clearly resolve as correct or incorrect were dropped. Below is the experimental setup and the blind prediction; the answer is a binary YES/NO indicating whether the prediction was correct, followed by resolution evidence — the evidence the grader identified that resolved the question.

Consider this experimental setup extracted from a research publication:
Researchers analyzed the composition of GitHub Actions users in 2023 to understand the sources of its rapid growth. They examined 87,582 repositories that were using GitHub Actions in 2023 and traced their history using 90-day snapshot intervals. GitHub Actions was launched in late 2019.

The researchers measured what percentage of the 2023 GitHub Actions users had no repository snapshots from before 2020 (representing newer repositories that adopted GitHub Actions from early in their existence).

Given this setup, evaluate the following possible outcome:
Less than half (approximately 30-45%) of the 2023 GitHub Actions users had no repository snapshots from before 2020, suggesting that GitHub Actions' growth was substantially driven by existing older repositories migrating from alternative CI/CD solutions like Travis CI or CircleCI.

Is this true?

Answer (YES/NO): NO